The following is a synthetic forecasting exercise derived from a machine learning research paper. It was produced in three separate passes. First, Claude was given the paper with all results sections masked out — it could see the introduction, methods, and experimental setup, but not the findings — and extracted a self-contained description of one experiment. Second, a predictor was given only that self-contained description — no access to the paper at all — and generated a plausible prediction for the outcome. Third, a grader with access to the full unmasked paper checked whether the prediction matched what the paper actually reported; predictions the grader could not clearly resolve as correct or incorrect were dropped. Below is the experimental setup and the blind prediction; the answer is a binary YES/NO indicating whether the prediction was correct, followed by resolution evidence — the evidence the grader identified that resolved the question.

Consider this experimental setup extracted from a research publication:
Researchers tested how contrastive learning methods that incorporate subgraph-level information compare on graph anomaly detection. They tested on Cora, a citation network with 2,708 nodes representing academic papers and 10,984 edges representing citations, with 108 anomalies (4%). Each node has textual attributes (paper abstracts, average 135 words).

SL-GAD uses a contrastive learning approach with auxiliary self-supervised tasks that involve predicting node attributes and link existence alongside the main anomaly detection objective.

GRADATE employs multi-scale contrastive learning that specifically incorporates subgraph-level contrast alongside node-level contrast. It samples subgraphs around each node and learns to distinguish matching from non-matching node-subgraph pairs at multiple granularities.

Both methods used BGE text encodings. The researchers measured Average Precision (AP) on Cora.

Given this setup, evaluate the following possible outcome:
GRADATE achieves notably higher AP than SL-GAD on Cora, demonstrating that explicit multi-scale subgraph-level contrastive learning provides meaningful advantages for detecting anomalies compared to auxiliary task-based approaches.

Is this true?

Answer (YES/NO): NO